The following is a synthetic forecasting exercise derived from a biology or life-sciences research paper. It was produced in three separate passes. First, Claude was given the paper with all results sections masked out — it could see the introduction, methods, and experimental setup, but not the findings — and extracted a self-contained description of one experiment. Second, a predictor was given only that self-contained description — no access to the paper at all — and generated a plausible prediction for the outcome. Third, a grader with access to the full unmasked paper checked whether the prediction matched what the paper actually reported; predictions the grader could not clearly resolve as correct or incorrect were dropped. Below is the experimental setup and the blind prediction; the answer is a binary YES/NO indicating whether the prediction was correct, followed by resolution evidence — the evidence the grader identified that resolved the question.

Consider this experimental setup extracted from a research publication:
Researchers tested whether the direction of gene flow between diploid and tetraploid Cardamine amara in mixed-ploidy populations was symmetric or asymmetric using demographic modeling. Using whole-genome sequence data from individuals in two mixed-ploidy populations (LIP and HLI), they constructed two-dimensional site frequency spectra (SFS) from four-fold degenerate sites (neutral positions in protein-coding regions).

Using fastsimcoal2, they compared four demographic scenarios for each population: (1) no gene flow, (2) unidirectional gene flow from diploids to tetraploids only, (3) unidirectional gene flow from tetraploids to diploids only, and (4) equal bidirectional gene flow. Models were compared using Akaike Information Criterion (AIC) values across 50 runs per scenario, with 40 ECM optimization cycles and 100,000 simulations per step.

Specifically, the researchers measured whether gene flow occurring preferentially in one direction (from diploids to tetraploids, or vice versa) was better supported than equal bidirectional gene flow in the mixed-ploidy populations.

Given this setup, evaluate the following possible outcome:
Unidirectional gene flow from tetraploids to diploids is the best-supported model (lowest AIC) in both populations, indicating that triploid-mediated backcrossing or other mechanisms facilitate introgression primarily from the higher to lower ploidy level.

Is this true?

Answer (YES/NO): NO